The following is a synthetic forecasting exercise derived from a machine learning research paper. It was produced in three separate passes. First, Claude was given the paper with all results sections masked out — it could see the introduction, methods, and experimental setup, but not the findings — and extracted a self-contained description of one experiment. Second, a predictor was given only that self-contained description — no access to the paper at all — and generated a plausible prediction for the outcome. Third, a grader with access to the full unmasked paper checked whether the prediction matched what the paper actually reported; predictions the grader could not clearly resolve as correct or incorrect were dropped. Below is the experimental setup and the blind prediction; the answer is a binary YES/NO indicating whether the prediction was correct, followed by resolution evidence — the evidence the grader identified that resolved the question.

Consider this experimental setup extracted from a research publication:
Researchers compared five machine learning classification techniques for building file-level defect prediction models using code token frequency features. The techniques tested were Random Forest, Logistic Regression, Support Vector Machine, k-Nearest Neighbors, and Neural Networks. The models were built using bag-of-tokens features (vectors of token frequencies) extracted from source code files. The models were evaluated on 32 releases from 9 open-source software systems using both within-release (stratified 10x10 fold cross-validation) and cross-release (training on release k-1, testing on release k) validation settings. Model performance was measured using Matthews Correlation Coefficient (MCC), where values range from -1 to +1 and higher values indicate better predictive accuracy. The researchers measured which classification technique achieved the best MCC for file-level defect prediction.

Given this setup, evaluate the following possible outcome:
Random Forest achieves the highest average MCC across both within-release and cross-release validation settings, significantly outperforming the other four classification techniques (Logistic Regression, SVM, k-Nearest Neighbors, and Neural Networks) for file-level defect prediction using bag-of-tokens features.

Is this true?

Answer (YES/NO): NO